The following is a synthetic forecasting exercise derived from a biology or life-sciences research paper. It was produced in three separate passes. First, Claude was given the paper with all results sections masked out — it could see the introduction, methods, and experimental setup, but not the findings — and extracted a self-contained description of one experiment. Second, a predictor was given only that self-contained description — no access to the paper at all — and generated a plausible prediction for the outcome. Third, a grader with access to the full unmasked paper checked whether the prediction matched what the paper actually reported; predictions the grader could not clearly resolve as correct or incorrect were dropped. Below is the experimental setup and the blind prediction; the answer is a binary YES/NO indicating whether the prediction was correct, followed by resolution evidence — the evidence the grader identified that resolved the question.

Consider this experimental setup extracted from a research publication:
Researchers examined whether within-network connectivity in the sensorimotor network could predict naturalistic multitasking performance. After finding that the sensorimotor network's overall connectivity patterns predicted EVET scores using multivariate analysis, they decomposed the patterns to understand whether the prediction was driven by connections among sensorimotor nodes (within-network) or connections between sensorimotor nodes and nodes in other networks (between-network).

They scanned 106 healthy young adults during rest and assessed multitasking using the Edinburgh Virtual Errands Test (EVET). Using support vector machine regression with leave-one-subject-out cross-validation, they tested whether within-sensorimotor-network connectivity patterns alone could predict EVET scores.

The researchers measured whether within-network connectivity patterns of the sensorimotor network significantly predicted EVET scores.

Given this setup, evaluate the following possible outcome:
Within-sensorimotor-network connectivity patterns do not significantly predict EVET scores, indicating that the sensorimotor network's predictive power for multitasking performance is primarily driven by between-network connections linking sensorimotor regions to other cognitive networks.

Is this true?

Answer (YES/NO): NO